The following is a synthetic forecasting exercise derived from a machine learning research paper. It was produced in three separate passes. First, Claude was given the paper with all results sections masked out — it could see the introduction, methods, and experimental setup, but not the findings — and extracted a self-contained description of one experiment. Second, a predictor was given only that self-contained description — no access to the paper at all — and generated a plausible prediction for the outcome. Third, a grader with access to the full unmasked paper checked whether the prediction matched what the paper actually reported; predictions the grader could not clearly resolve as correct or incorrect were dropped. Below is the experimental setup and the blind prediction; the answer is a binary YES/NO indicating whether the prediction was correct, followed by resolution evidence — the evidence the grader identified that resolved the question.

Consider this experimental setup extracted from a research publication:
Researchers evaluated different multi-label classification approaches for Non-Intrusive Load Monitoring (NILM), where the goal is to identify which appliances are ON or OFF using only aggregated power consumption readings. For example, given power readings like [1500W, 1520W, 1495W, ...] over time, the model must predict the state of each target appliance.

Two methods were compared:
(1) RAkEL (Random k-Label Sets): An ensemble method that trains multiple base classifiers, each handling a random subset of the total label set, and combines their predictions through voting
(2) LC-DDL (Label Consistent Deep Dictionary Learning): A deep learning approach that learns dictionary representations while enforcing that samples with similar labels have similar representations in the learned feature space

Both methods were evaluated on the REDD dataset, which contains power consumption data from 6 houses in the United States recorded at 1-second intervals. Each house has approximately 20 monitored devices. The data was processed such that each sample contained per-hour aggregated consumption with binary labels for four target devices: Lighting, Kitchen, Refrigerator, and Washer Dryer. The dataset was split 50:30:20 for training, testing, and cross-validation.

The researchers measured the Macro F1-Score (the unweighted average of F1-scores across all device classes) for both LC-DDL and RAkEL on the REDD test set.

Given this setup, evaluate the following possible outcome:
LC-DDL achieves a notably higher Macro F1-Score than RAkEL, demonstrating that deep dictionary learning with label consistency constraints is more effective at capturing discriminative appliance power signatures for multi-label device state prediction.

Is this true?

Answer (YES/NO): NO